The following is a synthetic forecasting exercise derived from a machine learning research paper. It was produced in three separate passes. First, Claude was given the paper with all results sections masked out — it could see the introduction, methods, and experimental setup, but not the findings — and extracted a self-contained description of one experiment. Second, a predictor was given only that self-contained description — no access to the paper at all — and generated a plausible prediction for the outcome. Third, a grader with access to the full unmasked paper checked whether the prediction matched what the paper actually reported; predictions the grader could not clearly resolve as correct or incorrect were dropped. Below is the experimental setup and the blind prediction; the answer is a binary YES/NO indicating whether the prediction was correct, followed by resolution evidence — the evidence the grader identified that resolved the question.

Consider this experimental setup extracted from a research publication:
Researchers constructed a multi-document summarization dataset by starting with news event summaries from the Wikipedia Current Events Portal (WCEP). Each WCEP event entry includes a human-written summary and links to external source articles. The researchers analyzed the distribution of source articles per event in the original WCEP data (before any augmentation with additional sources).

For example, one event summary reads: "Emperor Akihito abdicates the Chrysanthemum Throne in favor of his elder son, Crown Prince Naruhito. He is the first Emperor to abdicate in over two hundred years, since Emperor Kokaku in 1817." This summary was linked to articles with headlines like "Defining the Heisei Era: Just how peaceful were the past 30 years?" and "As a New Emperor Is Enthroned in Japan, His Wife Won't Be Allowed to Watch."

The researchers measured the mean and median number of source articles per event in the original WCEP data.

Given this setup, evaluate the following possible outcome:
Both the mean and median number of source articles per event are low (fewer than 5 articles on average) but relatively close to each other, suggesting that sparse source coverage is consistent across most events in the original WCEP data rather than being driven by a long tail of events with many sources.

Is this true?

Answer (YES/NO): YES